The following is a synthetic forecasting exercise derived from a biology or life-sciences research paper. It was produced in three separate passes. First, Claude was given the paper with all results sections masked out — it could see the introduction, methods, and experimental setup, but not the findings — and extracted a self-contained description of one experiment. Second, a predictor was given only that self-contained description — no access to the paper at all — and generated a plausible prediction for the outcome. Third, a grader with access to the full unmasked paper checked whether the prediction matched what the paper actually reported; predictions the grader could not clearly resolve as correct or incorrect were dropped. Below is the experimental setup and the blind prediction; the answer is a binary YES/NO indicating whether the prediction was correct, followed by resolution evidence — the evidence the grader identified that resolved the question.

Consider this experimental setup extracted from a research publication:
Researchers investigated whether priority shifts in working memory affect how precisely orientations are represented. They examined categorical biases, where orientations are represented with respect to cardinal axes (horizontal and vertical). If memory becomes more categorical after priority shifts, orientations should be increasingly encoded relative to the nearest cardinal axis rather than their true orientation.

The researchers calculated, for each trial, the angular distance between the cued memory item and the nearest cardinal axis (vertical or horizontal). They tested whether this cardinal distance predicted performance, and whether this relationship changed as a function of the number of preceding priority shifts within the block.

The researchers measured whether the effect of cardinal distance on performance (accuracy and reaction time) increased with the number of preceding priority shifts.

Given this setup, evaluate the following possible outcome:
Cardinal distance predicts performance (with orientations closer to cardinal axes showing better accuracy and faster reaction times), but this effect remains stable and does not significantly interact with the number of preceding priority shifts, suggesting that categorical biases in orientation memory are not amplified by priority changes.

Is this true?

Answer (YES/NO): YES